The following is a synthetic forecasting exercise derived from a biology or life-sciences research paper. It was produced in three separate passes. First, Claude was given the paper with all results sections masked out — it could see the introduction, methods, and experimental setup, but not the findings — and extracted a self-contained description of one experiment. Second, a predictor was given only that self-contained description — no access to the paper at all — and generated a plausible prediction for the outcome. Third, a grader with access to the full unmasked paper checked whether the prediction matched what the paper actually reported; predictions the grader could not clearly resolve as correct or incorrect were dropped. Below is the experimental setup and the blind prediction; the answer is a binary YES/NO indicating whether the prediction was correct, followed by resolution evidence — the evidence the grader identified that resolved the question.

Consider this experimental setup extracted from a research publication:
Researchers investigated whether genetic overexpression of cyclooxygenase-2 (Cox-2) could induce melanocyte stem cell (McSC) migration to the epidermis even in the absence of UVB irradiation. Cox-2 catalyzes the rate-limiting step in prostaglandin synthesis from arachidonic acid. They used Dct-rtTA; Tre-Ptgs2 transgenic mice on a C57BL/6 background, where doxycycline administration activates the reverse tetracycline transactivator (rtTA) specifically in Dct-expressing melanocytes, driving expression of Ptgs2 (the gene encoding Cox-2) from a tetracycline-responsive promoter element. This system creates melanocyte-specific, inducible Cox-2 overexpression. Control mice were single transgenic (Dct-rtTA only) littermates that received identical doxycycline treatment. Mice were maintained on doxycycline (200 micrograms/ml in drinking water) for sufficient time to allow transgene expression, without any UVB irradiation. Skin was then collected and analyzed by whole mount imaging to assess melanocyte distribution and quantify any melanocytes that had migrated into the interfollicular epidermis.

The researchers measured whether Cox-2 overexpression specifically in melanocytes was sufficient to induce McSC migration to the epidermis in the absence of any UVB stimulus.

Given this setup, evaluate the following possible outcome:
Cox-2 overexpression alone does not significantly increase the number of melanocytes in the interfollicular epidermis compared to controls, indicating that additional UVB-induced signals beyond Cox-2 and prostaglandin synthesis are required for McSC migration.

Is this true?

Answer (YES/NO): YES